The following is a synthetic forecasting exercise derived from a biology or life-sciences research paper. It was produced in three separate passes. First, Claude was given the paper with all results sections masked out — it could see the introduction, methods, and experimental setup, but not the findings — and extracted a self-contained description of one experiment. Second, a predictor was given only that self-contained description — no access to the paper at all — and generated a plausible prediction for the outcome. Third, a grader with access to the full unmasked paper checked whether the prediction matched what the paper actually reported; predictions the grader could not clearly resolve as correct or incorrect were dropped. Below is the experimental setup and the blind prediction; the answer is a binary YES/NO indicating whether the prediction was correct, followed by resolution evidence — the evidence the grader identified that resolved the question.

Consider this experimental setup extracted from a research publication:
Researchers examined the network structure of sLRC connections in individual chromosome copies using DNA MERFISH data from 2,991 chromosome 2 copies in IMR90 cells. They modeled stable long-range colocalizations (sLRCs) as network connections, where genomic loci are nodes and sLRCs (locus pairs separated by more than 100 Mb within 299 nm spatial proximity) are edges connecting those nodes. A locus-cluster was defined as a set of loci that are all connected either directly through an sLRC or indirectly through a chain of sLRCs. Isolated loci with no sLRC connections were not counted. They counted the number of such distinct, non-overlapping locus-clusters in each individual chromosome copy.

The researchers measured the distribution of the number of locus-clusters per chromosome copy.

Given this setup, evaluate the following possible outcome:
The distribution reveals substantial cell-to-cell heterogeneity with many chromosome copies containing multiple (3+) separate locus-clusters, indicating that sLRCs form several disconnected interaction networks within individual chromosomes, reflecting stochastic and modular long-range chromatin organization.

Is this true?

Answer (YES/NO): YES